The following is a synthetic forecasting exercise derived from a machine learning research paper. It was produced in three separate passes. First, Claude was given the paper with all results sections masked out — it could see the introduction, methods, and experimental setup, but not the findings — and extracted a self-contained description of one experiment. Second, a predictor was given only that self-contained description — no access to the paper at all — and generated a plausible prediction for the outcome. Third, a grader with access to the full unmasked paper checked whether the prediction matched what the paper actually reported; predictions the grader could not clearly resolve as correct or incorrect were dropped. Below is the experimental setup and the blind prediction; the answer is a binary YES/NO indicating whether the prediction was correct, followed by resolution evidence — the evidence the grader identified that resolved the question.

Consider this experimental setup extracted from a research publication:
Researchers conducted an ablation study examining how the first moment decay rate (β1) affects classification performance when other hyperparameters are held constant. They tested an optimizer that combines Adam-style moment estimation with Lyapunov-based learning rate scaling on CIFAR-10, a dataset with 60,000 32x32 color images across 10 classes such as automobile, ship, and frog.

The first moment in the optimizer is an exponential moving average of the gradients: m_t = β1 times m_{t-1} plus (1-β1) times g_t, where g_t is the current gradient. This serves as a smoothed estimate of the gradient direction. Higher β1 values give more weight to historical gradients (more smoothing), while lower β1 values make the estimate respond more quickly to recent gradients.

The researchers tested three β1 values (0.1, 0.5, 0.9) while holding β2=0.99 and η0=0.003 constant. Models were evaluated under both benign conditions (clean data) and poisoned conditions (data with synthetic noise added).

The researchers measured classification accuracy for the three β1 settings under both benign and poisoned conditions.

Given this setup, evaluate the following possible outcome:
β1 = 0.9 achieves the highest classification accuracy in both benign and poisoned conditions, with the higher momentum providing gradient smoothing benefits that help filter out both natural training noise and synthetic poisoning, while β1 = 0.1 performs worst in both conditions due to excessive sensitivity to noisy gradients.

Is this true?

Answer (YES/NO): YES